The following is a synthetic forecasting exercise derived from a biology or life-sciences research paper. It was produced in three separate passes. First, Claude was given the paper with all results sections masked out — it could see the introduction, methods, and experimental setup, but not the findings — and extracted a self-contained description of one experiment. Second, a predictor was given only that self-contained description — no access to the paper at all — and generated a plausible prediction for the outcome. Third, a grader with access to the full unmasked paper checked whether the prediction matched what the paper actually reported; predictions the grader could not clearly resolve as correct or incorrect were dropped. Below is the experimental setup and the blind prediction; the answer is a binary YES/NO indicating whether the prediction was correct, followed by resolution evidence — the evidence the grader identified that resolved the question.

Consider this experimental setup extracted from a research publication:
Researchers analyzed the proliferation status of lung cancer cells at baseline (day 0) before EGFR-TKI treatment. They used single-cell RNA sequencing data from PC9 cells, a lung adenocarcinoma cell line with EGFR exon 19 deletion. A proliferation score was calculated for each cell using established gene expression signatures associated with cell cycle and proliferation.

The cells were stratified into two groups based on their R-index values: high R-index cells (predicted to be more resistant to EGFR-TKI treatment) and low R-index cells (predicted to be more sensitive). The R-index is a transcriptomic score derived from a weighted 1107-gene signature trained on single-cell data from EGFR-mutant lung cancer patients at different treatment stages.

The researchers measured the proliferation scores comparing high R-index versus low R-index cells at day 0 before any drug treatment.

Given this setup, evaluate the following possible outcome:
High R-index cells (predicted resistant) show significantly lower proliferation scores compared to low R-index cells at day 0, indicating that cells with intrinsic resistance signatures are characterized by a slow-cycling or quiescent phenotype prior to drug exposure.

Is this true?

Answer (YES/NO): YES